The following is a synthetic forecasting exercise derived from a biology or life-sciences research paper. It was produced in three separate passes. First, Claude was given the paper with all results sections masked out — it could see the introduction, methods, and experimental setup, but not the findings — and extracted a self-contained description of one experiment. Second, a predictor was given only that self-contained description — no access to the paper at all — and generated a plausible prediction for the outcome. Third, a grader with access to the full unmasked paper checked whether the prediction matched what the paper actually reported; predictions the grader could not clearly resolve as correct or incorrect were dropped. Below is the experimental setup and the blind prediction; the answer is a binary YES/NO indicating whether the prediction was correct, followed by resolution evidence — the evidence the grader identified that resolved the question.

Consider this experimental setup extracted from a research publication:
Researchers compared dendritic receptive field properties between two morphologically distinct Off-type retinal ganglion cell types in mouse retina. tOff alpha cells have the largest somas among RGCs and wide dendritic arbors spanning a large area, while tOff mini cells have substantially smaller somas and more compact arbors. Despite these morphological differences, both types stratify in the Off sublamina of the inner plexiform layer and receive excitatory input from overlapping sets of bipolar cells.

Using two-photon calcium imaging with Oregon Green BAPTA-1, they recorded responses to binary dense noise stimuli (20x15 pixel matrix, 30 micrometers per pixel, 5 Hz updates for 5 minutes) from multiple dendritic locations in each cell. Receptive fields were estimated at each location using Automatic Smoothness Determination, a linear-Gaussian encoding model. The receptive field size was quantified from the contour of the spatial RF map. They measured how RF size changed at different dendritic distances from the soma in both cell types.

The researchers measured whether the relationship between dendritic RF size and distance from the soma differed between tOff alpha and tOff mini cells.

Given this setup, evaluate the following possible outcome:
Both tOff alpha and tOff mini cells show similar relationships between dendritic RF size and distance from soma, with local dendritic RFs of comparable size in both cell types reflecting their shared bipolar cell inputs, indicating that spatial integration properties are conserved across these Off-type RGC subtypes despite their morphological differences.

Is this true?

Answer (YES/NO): NO